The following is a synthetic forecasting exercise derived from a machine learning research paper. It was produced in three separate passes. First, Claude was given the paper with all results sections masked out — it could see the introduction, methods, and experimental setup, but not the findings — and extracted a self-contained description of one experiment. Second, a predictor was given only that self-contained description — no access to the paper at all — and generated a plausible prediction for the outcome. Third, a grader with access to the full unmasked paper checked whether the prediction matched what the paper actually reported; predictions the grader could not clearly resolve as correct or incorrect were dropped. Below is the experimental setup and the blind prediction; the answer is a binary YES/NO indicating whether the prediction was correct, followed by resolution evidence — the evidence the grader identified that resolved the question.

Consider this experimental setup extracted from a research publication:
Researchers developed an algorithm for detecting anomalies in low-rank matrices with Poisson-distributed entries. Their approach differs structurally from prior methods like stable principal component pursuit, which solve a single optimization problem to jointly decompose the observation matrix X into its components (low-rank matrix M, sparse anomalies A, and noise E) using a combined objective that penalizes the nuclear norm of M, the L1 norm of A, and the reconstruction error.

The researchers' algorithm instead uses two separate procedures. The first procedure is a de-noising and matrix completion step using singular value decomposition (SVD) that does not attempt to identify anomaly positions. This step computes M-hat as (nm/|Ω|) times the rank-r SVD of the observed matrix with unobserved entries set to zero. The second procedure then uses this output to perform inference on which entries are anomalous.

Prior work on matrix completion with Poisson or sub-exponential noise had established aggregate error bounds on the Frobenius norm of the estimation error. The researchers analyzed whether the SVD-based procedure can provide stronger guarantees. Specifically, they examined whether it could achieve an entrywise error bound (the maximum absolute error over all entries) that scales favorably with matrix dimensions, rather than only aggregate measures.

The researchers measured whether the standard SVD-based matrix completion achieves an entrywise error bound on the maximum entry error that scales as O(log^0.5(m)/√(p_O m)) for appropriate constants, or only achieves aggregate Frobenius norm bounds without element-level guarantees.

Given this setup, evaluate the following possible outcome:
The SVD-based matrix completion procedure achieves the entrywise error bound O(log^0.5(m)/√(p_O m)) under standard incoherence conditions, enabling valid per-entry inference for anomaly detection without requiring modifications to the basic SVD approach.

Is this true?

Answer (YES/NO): YES